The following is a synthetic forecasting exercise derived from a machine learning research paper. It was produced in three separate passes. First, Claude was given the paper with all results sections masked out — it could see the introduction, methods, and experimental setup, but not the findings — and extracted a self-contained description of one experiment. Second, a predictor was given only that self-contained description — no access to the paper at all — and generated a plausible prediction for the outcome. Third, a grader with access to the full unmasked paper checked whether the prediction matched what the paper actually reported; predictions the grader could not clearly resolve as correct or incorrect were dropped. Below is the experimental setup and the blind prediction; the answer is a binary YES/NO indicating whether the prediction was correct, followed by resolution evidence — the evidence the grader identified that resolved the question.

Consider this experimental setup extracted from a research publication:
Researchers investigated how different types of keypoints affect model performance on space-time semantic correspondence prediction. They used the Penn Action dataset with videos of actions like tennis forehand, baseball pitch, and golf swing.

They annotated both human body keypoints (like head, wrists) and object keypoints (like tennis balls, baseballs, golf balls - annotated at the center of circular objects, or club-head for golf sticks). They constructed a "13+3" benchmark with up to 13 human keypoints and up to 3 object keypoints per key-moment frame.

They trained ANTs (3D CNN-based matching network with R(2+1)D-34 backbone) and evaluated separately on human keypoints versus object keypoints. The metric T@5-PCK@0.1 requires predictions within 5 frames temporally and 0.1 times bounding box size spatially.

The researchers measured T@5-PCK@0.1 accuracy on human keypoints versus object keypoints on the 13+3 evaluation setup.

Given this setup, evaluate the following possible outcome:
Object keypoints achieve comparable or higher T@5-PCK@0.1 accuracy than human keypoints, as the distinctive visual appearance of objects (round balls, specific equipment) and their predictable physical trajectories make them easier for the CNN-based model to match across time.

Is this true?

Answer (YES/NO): NO